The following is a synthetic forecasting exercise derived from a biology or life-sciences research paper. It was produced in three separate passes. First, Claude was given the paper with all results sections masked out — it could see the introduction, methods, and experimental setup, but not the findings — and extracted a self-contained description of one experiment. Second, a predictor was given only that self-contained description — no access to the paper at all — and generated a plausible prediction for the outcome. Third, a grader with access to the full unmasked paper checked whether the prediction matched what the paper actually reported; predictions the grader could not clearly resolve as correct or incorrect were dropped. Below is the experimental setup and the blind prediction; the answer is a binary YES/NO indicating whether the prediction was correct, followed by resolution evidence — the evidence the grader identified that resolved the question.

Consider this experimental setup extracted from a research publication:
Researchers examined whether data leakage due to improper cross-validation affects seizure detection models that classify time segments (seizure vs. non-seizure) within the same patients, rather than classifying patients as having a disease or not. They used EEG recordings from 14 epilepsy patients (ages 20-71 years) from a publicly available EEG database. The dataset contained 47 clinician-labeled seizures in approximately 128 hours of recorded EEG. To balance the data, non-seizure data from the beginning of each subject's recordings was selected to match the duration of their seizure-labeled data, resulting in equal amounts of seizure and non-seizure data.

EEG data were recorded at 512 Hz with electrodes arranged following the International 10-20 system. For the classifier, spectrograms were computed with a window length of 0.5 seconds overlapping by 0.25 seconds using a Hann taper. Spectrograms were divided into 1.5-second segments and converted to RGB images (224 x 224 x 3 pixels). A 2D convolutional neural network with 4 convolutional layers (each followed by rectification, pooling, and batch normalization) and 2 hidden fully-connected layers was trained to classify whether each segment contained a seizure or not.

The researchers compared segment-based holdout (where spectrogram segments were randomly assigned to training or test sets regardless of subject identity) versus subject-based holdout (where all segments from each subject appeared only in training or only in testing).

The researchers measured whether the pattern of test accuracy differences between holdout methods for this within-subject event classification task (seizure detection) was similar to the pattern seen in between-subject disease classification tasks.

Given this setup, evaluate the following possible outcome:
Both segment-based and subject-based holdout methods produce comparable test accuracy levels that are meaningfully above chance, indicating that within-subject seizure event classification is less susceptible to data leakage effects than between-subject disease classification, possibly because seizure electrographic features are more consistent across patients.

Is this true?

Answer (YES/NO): NO